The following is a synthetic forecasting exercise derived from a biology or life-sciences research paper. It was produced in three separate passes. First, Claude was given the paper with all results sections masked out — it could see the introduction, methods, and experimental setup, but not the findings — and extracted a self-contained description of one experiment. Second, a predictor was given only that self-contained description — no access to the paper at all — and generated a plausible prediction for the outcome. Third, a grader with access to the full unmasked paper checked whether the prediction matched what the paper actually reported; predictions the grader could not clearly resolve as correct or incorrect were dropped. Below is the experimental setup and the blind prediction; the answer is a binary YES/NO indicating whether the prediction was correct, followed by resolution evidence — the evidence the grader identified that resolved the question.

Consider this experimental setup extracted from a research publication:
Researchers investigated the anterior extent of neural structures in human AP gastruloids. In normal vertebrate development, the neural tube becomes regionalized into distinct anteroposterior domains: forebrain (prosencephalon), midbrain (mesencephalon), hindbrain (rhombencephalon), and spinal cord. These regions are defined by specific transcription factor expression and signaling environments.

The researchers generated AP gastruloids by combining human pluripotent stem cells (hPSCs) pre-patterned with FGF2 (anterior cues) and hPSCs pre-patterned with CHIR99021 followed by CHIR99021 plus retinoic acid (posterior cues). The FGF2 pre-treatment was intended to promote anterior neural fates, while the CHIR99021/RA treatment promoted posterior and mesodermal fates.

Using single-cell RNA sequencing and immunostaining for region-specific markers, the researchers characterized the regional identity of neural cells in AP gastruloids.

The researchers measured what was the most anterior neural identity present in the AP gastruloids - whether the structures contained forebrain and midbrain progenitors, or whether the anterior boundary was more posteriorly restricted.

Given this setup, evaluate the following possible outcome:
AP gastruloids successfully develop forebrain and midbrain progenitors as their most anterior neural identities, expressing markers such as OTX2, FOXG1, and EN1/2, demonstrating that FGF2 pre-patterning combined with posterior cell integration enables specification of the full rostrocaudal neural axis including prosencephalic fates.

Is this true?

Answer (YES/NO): NO